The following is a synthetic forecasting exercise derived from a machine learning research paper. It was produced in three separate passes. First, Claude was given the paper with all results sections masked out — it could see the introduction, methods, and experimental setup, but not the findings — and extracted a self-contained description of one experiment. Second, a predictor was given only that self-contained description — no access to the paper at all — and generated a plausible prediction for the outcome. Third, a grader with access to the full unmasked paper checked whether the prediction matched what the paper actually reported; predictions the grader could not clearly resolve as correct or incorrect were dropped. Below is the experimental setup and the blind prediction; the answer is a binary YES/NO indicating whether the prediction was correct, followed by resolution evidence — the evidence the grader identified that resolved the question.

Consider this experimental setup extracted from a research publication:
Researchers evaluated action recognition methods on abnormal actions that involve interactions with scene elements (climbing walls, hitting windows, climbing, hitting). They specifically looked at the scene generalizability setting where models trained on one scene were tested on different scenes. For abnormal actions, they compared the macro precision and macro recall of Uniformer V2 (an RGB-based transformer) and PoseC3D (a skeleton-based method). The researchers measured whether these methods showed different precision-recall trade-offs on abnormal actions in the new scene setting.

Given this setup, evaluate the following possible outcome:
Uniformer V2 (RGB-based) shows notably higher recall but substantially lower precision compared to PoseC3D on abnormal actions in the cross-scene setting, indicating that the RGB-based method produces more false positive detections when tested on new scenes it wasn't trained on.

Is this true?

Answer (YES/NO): NO